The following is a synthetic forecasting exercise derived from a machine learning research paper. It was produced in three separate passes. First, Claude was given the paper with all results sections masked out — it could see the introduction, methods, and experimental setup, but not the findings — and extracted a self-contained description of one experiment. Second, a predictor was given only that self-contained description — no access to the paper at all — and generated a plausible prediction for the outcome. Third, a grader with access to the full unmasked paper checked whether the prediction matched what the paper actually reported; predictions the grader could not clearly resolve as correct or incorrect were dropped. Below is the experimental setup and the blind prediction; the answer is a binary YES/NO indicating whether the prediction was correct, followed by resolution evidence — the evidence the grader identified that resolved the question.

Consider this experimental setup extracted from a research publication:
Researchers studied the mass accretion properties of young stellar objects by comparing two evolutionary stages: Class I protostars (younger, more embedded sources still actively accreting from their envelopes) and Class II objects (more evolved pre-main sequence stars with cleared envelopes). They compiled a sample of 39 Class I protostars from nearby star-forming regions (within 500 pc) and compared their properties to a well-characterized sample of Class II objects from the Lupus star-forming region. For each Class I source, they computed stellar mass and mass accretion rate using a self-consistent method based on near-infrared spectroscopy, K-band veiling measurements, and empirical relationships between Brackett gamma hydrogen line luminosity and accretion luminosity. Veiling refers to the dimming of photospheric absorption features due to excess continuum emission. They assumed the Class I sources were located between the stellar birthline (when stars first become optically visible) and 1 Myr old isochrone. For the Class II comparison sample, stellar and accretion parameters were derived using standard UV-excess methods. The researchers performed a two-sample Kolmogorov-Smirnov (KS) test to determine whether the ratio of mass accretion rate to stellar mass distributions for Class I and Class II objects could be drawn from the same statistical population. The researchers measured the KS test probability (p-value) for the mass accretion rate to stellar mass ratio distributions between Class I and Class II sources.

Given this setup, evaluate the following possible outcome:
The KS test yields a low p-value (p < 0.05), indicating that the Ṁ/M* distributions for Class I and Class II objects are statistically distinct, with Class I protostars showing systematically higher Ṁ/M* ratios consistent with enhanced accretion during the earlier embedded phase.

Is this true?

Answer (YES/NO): NO